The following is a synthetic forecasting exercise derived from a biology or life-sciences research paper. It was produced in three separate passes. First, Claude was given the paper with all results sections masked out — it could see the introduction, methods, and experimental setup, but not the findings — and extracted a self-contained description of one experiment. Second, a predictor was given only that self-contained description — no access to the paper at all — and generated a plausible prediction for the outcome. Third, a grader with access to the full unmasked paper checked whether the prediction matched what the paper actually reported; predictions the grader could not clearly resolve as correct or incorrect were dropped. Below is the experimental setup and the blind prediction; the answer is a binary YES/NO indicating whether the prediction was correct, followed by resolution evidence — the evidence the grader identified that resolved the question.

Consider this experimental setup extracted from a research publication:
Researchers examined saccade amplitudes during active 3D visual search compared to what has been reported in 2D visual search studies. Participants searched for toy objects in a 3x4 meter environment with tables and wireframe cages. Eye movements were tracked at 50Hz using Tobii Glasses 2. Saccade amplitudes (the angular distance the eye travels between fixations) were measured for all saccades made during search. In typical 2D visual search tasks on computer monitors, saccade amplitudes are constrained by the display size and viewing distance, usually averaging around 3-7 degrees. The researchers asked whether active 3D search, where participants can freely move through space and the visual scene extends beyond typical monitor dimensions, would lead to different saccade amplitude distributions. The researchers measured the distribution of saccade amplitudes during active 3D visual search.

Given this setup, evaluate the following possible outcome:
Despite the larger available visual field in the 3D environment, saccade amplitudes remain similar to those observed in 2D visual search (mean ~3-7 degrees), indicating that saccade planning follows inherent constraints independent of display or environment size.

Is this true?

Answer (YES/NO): NO